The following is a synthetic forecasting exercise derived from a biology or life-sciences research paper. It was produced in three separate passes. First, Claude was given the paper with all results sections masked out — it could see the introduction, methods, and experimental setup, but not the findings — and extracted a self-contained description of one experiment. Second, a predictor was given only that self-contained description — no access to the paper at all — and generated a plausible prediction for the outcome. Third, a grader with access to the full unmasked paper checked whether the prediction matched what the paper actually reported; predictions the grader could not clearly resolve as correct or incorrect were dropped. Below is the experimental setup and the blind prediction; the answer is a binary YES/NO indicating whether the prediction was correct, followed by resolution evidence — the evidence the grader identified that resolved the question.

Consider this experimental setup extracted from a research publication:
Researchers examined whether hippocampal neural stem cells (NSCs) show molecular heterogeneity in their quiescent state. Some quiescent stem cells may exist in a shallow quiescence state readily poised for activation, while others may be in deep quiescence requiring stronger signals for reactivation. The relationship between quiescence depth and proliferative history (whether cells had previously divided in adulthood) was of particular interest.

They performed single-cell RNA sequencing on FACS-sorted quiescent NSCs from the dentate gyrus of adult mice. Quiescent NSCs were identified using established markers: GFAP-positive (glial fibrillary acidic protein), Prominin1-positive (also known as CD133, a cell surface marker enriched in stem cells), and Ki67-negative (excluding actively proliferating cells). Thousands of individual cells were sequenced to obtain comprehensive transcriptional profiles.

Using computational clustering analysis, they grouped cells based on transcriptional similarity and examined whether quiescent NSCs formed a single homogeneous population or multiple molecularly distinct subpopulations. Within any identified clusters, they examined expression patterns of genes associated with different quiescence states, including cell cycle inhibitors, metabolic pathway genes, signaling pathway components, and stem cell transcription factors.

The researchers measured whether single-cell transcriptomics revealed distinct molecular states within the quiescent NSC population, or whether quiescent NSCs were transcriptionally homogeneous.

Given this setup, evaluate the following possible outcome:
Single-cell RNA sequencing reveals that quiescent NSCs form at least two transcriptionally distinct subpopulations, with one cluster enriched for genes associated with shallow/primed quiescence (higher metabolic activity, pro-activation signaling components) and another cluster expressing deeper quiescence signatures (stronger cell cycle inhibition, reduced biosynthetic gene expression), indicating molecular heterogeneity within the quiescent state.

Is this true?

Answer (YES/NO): NO